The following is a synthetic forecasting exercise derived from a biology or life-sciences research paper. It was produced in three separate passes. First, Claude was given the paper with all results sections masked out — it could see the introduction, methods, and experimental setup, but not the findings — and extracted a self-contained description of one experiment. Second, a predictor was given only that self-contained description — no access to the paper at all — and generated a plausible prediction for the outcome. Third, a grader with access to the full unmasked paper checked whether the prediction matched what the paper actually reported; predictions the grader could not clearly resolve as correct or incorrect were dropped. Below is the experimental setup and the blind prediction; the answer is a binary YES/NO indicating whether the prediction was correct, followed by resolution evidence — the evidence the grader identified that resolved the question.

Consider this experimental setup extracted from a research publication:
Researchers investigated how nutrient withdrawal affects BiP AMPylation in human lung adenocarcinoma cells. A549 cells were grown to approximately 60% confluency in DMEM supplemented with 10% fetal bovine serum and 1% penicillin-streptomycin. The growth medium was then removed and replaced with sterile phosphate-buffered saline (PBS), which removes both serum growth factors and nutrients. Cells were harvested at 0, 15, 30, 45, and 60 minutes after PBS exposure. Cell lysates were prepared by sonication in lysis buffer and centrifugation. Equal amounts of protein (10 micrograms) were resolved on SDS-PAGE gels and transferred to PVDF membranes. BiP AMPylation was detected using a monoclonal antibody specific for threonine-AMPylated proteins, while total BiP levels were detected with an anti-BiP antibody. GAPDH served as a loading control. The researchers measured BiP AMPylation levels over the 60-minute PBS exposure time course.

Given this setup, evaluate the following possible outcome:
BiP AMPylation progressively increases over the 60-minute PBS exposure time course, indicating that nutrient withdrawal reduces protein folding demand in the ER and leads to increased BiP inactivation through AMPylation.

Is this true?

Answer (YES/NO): YES